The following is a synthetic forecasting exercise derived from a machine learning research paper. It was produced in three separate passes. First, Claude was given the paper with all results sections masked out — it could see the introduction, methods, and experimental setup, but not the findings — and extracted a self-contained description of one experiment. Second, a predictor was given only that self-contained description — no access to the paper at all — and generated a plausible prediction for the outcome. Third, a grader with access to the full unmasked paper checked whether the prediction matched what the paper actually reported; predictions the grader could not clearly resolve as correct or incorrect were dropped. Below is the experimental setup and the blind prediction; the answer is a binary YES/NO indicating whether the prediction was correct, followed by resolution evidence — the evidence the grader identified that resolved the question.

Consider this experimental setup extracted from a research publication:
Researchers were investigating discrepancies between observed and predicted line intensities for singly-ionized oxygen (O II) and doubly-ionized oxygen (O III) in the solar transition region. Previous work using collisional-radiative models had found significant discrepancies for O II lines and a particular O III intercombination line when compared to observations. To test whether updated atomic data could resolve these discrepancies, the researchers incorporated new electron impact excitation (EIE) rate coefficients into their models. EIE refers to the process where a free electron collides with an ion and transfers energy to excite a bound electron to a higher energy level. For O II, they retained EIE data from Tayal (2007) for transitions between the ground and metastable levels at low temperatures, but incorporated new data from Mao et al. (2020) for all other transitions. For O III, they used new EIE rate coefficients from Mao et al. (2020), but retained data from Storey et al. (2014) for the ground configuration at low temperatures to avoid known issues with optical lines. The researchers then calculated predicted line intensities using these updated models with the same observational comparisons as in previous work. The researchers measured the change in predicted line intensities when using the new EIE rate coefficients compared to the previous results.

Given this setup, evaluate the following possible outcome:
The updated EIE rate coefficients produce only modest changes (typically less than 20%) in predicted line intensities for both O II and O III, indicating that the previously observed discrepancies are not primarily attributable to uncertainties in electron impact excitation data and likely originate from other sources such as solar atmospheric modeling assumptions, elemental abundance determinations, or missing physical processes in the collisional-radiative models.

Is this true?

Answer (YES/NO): YES